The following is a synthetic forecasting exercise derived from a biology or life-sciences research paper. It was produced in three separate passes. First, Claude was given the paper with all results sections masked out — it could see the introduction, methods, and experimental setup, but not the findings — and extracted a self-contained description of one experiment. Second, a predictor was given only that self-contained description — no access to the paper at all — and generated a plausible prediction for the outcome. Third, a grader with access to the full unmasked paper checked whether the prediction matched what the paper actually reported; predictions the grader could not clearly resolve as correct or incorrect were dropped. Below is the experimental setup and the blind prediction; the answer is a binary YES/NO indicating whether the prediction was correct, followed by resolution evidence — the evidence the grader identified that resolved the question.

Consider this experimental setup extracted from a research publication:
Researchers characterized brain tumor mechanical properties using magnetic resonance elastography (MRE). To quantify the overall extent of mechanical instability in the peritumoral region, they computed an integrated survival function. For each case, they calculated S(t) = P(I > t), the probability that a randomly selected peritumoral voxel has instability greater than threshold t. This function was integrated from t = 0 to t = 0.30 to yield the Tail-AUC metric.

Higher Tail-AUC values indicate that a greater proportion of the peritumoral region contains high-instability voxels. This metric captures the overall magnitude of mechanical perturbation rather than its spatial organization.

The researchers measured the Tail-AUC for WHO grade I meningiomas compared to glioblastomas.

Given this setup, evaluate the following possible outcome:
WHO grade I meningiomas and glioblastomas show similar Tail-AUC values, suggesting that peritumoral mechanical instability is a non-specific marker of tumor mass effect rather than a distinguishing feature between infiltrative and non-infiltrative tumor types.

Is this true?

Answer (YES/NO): NO